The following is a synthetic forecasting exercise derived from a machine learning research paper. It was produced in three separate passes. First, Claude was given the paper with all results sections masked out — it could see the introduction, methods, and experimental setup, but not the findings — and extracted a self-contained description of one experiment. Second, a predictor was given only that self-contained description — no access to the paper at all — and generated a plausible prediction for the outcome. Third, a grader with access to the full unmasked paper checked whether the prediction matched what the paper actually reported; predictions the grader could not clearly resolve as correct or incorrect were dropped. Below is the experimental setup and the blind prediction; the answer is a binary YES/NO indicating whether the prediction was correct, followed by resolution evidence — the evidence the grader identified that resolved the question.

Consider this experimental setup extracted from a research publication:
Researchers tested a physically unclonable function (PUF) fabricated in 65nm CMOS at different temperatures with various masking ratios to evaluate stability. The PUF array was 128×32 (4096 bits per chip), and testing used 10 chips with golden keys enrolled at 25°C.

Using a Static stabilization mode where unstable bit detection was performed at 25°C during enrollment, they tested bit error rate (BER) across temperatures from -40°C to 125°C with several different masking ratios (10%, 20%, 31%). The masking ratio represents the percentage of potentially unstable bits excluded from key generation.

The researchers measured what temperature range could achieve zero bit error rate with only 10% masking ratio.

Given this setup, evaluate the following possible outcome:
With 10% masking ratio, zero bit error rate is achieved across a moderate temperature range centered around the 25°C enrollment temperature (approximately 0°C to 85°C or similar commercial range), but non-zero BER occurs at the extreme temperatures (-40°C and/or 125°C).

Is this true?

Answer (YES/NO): NO